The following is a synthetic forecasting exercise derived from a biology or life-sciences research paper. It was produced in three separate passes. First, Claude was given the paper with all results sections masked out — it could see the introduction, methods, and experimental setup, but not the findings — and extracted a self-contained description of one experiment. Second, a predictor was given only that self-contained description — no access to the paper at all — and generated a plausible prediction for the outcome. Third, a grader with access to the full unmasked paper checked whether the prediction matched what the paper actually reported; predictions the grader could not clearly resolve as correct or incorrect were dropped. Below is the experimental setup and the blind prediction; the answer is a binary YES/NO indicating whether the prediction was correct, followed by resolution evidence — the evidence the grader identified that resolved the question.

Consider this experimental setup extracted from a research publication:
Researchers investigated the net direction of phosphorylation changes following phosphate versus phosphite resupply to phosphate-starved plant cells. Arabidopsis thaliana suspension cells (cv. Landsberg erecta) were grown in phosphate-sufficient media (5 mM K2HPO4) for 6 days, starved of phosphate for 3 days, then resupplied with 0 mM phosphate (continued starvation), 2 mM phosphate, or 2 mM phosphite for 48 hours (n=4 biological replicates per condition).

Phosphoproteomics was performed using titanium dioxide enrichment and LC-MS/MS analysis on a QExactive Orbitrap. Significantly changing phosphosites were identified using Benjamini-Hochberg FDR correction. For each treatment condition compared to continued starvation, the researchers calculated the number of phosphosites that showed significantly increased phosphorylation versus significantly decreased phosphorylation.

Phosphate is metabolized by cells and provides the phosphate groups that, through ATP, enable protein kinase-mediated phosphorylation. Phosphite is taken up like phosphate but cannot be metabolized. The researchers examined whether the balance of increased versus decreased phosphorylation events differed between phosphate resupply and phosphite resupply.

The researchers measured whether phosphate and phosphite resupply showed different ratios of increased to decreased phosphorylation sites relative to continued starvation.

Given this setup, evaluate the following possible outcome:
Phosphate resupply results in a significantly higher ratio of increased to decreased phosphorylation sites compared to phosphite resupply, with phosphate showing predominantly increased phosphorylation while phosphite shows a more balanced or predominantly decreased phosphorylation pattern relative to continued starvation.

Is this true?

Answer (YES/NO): YES